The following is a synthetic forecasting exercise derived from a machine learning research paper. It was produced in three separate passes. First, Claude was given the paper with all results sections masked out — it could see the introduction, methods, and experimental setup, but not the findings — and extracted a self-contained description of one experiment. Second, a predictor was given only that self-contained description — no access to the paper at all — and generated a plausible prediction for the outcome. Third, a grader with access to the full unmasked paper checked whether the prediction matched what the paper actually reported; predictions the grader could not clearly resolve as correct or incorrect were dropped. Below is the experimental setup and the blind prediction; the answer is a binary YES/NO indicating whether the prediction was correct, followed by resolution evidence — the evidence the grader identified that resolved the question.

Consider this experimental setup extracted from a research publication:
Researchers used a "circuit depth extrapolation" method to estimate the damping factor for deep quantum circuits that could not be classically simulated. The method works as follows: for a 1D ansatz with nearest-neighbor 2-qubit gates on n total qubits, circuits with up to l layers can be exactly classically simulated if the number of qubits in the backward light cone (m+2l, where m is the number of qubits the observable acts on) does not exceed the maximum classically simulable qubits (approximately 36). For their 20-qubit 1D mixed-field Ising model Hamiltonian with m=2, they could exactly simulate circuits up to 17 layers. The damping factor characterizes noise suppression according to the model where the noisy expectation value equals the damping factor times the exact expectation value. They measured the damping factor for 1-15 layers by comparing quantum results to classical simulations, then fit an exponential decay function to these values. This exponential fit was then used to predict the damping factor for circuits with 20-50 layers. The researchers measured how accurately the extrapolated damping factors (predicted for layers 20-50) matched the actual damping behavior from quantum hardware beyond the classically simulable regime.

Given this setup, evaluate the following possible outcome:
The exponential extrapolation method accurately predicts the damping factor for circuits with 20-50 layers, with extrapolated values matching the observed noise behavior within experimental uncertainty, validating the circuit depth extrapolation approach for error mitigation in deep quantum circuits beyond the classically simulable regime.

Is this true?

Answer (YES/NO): NO